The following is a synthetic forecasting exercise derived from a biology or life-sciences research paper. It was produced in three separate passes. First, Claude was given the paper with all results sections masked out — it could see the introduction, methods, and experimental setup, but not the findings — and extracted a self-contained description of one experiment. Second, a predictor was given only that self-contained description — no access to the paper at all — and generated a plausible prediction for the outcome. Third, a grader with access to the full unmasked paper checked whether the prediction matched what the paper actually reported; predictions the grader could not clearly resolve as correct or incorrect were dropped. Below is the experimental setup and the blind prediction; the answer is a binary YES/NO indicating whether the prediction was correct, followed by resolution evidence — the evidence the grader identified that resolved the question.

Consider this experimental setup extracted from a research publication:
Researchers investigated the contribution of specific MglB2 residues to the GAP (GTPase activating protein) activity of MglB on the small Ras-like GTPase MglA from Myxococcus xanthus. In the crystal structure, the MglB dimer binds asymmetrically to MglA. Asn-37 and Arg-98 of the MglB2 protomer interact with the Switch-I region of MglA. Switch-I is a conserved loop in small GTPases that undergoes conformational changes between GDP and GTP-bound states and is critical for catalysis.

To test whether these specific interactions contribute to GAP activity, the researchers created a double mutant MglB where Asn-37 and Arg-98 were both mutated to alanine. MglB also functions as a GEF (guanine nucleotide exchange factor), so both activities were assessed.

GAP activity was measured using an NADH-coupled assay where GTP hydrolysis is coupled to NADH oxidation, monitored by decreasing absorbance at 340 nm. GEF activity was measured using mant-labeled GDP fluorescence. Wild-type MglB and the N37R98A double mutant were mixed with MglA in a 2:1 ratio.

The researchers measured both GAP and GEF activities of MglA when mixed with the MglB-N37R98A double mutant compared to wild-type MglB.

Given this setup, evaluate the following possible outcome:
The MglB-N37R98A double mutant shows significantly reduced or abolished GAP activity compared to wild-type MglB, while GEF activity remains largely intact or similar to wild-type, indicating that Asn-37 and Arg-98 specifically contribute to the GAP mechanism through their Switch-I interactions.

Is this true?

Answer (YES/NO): NO